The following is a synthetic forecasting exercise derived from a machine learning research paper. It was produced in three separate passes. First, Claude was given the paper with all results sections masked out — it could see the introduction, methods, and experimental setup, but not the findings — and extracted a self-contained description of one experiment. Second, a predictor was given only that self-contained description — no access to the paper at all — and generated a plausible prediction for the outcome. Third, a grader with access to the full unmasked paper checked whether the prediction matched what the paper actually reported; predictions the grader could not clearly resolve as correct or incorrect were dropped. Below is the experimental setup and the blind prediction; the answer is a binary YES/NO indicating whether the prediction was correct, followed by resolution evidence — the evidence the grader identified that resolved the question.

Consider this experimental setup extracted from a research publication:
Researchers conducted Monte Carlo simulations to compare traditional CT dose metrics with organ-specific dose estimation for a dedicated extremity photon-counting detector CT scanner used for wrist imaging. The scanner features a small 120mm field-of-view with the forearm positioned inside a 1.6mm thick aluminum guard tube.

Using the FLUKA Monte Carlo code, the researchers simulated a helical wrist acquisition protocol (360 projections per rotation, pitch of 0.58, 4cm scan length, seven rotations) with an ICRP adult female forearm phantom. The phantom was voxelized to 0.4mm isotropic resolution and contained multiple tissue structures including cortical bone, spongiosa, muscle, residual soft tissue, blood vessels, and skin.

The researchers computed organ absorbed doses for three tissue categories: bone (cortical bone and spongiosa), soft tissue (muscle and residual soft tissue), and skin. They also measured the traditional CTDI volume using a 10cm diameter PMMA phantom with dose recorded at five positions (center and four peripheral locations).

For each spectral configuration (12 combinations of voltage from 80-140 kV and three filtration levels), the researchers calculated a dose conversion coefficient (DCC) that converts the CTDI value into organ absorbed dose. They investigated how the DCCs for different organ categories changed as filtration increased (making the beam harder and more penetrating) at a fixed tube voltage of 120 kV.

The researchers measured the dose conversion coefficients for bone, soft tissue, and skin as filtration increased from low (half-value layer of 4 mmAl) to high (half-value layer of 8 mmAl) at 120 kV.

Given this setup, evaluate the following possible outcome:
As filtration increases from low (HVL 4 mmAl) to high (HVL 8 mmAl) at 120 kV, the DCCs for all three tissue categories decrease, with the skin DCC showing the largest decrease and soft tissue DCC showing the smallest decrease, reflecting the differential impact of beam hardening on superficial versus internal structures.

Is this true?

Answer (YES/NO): NO